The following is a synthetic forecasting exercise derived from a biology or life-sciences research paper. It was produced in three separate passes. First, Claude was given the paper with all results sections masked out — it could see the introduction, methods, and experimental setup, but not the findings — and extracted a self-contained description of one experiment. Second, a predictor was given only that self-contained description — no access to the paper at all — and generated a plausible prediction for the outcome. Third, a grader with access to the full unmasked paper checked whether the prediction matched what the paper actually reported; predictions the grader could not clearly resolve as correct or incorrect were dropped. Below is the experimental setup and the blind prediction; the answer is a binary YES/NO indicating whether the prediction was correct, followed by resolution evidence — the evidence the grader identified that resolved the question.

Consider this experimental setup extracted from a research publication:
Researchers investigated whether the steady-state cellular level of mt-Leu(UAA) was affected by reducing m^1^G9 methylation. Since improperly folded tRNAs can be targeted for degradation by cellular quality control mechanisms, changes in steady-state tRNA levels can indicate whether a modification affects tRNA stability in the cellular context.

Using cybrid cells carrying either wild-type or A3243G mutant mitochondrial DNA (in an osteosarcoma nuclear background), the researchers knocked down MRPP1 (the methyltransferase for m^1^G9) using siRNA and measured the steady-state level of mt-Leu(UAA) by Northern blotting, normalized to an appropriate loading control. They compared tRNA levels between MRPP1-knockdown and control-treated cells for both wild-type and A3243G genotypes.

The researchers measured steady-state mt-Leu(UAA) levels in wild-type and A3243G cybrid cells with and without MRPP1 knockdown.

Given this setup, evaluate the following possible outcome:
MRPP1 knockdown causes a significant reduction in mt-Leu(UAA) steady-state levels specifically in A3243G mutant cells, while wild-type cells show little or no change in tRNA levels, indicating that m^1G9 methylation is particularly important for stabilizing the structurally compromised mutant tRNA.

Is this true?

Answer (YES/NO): NO